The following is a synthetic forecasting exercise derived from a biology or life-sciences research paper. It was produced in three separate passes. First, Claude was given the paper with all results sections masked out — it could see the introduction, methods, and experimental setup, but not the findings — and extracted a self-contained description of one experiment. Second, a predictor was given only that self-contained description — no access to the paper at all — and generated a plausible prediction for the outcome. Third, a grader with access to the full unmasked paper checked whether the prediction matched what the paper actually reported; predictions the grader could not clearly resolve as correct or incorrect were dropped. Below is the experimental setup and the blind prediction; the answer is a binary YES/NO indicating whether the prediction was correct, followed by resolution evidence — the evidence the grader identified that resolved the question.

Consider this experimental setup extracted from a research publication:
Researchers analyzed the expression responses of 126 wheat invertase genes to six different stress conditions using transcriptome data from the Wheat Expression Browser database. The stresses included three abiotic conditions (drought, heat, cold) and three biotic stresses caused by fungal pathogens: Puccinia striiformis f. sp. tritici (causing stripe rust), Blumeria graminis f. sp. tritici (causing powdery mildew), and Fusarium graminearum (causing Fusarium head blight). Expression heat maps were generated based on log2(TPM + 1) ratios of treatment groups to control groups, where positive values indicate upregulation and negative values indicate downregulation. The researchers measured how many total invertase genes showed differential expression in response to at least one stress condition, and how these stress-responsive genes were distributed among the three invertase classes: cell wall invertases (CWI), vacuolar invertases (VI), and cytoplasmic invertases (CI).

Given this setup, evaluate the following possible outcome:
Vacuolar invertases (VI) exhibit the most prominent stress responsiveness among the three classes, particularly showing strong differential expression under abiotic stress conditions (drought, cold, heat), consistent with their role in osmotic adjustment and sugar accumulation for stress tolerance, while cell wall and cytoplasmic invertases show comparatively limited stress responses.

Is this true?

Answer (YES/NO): NO